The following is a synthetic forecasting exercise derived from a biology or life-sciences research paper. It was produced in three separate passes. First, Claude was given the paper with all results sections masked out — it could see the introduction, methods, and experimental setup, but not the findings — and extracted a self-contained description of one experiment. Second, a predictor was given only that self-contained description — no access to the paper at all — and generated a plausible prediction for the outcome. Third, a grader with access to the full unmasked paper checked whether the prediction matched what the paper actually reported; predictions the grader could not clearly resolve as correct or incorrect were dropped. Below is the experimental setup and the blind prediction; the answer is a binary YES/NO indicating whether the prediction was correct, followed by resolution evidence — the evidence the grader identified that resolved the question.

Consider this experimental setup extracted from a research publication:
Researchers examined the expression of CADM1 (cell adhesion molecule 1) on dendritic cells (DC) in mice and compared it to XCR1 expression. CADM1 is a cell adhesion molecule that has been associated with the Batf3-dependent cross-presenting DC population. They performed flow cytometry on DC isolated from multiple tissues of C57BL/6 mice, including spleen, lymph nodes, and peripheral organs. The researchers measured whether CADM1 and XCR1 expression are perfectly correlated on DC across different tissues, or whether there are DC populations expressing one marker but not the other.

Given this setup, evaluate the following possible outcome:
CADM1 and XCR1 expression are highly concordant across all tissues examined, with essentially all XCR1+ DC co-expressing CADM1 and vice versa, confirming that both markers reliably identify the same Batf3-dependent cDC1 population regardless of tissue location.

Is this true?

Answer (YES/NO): NO